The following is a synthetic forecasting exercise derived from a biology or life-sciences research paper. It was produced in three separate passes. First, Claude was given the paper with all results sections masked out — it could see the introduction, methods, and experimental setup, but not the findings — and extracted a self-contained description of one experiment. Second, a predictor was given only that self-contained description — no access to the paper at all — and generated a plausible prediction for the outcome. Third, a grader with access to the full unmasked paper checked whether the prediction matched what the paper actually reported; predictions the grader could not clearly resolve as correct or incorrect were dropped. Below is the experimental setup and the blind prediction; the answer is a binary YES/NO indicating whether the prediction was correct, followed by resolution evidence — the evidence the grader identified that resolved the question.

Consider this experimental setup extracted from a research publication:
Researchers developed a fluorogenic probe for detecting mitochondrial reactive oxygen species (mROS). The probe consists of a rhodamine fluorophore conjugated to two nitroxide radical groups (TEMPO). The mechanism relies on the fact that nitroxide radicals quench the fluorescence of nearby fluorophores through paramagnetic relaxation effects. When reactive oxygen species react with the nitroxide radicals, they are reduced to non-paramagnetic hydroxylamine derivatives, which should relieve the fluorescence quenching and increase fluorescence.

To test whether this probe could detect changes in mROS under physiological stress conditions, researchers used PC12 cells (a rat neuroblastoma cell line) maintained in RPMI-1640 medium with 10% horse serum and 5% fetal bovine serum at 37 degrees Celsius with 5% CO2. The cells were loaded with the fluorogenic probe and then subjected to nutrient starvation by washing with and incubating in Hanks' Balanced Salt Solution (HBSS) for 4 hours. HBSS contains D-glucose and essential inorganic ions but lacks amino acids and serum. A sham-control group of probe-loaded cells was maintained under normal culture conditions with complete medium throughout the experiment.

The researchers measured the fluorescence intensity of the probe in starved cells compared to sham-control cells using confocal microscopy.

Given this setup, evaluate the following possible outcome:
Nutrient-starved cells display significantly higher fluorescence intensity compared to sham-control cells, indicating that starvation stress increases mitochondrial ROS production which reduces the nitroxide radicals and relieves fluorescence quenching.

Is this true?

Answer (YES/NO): YES